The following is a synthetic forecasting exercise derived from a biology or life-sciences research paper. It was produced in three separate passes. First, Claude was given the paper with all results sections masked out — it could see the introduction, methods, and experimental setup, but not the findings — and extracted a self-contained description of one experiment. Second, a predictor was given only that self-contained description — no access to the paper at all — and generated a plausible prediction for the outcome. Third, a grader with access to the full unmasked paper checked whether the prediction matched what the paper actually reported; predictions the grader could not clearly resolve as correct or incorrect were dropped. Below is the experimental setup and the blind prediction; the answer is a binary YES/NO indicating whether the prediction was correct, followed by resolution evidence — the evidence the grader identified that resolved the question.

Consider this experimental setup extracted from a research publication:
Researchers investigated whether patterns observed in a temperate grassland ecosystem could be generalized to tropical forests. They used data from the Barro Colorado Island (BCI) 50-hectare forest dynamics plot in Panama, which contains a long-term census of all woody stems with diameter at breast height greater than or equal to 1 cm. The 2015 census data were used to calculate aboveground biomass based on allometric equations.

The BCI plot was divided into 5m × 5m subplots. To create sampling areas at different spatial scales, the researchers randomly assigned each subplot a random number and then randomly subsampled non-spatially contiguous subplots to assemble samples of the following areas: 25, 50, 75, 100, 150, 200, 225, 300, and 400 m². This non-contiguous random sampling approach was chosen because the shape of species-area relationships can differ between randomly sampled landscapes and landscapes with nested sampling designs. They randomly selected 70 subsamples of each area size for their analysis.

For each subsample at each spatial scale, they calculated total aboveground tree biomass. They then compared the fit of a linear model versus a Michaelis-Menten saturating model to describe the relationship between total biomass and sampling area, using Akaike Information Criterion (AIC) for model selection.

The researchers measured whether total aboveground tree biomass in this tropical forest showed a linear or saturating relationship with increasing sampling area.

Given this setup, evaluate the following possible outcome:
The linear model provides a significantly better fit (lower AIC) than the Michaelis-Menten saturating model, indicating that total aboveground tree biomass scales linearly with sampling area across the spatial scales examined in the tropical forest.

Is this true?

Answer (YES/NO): YES